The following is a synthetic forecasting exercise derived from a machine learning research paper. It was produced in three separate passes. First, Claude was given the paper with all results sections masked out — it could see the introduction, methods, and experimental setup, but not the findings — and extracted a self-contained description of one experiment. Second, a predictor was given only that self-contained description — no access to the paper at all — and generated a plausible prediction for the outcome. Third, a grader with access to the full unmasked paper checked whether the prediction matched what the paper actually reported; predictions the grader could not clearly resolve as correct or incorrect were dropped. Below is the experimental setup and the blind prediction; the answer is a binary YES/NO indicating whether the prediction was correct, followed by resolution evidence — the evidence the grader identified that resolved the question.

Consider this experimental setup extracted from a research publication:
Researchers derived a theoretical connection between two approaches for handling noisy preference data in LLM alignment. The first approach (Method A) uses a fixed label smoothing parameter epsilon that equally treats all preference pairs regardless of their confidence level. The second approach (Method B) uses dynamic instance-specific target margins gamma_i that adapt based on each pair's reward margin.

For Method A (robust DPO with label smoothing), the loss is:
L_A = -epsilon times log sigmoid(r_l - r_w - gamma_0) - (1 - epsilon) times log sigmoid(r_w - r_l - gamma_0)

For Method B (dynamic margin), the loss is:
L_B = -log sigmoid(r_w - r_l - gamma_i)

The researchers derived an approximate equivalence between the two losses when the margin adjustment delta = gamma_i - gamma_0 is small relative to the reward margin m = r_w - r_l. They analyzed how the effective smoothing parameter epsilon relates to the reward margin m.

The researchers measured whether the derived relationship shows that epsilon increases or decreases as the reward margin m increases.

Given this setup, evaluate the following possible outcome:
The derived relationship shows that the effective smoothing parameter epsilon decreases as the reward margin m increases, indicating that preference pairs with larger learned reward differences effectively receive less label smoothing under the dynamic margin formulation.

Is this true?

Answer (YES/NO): YES